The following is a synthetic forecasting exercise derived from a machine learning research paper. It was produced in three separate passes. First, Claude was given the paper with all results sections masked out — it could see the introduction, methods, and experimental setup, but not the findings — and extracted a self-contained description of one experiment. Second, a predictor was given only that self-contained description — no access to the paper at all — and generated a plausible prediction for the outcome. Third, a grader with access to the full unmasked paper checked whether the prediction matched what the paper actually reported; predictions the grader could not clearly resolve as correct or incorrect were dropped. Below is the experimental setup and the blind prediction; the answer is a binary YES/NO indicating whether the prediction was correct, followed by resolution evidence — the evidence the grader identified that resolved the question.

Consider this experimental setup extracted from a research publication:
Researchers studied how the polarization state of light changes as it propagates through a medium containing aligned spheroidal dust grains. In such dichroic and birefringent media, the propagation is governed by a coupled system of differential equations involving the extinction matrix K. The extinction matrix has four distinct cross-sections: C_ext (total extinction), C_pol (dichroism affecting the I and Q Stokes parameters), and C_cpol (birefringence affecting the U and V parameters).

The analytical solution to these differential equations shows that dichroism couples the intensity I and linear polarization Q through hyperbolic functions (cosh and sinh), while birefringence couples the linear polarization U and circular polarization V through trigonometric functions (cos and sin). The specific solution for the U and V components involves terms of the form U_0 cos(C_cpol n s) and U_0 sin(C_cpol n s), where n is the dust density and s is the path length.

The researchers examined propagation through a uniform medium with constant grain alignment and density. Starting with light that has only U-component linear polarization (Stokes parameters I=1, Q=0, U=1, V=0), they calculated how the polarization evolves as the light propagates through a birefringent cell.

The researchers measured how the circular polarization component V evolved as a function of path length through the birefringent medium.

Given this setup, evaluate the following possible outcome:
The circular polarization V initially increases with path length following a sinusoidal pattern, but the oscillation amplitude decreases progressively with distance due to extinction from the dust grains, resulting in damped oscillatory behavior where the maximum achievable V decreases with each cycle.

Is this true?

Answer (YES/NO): YES